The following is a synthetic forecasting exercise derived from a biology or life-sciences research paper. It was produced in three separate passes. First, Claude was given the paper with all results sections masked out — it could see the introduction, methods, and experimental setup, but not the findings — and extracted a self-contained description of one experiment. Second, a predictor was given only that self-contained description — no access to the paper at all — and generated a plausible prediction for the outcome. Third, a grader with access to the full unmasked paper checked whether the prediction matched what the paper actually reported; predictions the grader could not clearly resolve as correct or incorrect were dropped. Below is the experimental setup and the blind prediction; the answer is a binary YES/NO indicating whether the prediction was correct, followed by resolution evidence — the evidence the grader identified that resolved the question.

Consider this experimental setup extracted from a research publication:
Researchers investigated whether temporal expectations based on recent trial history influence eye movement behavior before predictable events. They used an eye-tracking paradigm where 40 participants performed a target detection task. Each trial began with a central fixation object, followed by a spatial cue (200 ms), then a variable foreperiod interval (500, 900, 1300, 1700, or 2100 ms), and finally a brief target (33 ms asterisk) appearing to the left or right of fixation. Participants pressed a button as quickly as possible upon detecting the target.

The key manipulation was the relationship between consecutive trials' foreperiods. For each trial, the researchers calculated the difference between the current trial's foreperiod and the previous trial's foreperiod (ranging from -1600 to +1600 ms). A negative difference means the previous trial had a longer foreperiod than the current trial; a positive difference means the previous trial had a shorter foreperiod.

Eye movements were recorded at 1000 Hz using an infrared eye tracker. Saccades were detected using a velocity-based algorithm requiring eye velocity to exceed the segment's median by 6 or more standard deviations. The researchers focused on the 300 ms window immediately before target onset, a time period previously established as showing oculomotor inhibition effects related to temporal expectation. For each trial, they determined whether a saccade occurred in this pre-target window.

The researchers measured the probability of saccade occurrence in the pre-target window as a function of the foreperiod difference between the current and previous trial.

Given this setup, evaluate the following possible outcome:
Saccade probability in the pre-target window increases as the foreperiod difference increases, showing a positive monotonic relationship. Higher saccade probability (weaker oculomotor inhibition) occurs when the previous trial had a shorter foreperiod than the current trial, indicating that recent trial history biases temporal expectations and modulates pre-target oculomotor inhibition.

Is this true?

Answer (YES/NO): NO